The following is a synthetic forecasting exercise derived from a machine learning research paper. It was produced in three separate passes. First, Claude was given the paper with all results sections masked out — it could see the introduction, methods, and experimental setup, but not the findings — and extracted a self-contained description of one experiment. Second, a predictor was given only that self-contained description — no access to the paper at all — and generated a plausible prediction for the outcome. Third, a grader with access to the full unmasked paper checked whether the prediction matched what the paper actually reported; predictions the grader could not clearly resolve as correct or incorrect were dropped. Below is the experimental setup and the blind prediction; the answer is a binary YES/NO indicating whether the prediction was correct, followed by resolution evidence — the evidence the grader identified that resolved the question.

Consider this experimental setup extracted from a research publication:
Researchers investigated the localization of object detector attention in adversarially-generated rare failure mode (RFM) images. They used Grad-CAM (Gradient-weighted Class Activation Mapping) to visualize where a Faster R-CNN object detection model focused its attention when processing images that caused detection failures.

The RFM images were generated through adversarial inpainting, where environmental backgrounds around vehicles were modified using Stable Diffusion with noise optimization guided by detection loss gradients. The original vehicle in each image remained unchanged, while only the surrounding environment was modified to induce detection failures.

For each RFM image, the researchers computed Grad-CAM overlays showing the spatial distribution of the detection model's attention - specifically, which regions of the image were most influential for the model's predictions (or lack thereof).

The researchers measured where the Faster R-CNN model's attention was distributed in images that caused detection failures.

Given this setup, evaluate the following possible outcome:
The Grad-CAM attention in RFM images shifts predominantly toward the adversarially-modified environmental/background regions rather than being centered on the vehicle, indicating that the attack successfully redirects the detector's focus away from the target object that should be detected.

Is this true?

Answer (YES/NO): YES